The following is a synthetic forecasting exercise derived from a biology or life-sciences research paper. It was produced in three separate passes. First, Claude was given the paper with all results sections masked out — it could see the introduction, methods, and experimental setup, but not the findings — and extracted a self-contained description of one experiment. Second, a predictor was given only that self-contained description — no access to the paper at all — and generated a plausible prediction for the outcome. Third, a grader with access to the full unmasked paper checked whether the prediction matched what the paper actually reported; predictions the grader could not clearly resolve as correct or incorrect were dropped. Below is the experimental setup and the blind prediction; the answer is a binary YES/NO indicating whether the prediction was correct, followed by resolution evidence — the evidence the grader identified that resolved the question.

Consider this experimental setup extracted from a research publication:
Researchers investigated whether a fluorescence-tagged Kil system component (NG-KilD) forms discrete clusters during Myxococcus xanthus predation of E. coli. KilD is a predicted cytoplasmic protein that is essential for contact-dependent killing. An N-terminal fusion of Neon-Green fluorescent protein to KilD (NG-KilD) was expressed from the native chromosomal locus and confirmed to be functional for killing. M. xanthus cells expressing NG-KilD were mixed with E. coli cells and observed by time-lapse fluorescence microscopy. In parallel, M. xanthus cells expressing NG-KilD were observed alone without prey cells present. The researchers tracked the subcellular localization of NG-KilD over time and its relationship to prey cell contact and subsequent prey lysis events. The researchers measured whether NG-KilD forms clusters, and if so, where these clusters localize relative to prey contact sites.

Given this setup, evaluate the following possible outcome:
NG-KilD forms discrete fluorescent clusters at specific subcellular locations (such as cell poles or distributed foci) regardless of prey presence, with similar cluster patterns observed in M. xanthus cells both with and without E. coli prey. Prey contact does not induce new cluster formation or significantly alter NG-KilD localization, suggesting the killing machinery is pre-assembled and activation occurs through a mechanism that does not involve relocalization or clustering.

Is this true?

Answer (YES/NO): NO